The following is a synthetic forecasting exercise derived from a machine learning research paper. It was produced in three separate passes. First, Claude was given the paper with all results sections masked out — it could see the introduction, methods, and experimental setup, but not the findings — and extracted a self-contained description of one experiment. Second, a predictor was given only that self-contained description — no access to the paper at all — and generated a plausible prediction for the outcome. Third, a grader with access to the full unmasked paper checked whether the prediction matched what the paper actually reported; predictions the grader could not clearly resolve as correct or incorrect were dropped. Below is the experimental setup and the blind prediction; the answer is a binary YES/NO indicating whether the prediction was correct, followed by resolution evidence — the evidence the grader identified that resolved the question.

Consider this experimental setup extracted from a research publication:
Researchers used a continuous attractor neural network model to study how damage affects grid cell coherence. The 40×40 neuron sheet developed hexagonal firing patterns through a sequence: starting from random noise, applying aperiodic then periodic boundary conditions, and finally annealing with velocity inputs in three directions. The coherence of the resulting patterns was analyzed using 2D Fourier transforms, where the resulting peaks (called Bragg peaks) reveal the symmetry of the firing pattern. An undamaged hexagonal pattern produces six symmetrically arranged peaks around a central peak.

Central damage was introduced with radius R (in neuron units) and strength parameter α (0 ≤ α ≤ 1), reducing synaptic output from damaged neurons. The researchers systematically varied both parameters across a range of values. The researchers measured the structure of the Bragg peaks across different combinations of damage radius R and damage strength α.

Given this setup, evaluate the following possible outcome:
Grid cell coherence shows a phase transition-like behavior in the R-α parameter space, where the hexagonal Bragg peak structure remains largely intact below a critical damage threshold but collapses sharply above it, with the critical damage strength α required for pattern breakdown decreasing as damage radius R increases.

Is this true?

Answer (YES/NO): NO